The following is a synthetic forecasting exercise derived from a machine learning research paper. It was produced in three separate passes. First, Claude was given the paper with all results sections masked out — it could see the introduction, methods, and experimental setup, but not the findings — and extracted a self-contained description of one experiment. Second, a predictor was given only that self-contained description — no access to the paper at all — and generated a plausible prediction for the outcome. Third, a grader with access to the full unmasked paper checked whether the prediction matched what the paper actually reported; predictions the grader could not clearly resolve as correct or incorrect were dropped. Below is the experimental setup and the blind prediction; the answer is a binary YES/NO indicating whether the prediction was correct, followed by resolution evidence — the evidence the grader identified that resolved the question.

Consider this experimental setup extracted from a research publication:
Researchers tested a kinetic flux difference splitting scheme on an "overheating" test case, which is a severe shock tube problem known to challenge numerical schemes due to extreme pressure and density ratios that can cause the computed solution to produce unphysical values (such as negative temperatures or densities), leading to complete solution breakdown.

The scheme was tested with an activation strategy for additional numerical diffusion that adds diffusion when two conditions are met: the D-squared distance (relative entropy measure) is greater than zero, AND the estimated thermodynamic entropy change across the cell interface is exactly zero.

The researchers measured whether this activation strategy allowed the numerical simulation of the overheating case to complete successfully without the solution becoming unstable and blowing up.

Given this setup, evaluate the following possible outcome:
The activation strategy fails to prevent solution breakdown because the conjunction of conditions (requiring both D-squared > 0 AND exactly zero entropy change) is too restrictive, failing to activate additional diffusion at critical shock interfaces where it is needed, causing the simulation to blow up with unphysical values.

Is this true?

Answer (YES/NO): NO